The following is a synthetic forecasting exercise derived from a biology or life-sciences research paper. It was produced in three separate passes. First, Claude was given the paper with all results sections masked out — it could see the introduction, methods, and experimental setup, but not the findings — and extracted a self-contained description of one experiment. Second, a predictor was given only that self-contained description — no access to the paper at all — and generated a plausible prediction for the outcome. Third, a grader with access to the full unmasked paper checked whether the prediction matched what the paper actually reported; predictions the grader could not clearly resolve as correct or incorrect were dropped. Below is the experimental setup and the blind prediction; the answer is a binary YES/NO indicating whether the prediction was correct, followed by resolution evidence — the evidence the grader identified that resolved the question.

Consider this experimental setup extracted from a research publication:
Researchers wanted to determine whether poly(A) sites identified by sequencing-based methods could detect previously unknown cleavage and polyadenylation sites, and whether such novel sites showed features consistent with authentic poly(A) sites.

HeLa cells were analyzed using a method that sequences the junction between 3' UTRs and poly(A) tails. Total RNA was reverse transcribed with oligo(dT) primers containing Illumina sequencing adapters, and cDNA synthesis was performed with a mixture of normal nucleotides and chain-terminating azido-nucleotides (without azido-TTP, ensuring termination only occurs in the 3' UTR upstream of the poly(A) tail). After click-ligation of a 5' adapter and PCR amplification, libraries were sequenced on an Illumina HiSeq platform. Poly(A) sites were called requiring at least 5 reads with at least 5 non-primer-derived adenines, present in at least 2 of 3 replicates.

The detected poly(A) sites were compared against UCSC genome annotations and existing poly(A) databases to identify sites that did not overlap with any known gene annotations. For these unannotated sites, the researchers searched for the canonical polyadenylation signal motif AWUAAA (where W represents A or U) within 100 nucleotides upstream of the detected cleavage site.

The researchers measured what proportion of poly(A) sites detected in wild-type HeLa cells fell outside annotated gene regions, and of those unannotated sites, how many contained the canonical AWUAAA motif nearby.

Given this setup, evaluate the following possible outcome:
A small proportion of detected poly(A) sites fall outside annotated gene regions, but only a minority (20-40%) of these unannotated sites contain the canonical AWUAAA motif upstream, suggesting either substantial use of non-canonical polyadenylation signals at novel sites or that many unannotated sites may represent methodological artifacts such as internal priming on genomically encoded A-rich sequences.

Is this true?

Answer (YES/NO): NO